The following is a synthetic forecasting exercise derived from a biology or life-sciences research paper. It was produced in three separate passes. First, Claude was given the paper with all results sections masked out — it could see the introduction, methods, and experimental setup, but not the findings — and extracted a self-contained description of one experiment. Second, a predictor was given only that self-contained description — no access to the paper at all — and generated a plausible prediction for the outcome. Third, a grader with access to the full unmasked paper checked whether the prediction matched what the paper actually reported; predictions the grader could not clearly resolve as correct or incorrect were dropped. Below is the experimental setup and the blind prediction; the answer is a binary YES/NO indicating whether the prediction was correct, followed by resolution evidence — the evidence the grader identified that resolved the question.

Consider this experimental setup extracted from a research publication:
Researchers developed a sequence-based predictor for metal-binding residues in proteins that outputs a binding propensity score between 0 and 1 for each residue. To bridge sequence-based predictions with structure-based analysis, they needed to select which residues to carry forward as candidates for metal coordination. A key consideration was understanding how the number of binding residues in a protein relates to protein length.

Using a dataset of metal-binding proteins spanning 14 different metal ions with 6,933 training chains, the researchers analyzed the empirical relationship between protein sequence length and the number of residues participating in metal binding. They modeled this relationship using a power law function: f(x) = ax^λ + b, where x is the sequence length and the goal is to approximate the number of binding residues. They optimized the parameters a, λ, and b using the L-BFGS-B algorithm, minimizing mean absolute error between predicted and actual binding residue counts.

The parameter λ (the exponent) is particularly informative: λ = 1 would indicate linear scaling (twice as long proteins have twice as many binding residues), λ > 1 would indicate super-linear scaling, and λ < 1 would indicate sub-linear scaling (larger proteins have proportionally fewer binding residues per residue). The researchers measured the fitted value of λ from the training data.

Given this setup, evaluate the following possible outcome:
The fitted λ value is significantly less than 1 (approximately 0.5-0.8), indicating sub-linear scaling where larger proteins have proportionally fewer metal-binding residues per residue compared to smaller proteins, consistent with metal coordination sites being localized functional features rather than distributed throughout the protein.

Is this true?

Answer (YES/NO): YES